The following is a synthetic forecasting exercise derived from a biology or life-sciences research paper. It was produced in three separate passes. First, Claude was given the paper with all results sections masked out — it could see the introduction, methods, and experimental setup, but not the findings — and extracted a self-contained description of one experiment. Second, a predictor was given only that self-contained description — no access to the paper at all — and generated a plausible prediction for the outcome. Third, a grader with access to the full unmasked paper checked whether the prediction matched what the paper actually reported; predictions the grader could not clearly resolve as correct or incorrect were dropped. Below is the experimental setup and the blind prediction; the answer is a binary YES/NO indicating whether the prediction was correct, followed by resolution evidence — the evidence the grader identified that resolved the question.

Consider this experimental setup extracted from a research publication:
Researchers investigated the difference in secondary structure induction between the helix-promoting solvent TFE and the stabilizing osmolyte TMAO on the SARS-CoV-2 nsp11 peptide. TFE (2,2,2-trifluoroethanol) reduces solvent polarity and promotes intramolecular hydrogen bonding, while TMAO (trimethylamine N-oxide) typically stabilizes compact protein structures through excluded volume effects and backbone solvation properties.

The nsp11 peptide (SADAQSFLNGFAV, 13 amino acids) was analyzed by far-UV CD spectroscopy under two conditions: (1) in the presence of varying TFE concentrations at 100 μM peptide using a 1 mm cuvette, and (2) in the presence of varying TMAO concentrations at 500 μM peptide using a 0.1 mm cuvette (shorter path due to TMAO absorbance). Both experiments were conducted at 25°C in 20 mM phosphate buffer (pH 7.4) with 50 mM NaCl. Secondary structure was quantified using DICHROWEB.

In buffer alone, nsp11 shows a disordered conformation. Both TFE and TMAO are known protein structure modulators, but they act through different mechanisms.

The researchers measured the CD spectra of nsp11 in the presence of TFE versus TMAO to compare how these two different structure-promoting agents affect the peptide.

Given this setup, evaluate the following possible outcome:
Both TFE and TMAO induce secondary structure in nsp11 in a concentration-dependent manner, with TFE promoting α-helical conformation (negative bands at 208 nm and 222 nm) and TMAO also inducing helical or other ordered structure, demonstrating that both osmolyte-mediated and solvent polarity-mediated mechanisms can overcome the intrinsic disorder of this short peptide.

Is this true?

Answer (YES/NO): NO